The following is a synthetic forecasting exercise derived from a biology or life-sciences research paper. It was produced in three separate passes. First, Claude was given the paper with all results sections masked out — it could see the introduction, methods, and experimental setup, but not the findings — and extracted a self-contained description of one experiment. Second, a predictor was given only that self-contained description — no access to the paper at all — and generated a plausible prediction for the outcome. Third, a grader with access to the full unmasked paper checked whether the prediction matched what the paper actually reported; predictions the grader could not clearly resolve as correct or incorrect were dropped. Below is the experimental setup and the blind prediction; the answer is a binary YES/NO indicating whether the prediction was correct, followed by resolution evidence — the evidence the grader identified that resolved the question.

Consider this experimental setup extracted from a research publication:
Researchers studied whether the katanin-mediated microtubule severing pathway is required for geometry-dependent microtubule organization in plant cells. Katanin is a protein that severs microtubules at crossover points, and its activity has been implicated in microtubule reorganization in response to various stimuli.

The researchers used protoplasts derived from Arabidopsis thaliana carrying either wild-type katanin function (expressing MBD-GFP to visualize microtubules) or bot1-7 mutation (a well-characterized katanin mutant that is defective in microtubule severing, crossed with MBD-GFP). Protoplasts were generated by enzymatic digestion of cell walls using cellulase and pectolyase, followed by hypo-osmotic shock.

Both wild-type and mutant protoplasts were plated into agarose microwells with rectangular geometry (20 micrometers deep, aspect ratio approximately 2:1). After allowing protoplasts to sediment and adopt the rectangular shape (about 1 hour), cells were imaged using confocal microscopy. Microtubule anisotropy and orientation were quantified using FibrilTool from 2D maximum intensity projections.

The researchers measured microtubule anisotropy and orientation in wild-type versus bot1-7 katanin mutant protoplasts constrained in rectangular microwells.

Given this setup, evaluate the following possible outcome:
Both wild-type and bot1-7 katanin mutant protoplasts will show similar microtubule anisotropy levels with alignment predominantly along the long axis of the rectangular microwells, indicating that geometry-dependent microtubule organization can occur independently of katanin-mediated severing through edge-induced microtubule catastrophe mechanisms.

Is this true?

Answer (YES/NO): NO